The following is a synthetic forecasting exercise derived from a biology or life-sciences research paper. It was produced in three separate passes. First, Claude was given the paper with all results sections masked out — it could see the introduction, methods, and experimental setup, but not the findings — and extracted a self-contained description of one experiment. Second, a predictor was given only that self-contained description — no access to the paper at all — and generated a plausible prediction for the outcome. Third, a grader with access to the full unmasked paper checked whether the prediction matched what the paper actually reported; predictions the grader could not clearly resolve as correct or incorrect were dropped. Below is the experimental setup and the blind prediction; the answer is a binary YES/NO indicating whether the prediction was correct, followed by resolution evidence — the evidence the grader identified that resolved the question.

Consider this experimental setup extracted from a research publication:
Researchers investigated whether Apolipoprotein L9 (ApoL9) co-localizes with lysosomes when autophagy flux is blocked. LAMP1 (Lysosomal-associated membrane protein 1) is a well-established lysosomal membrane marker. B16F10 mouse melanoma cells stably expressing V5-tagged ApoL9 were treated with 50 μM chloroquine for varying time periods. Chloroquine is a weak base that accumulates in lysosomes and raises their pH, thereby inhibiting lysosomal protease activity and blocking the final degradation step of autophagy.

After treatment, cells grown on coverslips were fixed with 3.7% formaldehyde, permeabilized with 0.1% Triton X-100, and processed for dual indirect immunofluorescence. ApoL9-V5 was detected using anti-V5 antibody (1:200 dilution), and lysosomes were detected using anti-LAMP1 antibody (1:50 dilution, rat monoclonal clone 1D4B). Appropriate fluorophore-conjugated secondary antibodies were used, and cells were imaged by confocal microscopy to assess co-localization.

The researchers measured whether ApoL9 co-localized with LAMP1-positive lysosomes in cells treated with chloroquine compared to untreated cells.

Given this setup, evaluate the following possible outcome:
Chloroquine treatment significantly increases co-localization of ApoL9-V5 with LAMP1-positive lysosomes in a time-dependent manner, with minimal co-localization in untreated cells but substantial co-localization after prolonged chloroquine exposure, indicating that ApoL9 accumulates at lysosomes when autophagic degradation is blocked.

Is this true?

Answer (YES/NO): NO